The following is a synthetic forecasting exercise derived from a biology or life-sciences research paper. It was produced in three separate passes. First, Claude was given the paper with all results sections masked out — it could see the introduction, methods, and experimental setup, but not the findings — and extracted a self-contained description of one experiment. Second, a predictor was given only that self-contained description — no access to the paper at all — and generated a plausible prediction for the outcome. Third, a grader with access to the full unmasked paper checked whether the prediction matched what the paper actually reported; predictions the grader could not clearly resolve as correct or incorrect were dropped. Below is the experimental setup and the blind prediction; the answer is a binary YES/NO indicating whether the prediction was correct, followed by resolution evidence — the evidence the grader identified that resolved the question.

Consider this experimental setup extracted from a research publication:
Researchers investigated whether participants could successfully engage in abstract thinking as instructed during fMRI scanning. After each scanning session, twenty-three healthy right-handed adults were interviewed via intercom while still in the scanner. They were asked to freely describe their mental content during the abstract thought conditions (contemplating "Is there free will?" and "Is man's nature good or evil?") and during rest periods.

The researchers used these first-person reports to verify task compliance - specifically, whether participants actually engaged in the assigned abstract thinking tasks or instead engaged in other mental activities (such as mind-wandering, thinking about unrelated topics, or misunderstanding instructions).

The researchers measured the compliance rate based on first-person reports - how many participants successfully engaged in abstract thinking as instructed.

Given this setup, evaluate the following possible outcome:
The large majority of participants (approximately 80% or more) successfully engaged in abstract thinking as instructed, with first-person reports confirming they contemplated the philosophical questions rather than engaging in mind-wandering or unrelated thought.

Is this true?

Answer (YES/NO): YES